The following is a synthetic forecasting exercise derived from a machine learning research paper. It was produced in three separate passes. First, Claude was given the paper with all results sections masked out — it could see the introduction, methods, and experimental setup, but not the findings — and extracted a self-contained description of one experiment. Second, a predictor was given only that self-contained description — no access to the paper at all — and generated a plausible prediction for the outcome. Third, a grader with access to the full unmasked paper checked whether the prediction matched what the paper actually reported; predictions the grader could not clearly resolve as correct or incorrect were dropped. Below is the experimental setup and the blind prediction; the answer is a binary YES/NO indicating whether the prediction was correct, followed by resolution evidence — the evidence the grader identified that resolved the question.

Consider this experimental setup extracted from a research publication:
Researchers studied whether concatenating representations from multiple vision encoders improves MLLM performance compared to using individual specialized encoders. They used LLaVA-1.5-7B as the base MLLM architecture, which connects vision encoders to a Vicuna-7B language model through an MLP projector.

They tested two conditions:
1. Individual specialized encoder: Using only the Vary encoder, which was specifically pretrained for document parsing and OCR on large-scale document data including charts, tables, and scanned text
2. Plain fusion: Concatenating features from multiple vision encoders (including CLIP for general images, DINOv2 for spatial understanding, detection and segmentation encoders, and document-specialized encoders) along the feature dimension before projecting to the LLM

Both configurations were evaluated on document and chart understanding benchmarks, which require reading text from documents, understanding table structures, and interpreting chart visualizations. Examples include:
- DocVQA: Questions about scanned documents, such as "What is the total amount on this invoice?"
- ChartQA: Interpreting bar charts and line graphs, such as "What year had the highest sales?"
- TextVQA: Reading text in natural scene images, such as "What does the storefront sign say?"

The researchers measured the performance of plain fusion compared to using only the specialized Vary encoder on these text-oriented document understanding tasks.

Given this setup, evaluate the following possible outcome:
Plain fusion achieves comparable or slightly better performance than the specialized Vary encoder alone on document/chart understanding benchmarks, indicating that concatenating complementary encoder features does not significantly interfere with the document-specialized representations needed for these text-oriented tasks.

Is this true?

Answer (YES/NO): NO